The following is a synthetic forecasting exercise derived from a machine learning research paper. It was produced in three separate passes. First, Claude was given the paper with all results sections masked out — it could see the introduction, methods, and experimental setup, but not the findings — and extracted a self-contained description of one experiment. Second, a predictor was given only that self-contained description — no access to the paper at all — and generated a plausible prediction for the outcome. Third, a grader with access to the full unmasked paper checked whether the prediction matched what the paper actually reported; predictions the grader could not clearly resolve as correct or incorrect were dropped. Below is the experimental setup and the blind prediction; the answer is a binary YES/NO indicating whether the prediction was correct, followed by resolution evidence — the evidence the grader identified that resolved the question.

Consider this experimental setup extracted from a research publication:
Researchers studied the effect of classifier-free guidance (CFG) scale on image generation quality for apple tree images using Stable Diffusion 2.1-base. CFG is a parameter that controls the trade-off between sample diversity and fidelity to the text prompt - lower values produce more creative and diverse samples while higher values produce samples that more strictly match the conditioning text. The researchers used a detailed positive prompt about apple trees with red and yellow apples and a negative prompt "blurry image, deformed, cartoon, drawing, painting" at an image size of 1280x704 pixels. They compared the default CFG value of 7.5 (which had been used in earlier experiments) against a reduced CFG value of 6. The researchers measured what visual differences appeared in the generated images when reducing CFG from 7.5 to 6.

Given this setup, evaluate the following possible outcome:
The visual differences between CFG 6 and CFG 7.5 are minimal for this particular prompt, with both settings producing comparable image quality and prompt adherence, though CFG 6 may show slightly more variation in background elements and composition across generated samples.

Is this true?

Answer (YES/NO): NO